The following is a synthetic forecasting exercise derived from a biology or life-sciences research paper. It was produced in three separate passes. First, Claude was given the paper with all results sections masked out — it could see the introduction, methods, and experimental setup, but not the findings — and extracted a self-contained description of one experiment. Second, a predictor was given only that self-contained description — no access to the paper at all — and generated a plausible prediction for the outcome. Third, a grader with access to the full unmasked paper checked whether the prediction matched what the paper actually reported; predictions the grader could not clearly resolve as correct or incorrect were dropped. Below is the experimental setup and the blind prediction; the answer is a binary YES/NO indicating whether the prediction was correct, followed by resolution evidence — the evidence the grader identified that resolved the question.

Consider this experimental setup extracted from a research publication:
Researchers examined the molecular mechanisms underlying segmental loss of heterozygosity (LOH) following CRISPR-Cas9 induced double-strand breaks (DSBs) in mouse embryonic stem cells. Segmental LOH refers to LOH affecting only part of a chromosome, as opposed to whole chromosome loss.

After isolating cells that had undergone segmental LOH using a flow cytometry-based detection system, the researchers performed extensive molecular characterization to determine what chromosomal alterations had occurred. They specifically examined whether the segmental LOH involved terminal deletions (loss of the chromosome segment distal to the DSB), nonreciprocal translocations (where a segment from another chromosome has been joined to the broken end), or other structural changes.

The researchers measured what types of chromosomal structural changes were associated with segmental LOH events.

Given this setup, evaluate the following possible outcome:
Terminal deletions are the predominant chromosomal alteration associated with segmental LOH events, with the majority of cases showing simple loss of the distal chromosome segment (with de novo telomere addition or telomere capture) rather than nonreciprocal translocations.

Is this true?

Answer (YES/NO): YES